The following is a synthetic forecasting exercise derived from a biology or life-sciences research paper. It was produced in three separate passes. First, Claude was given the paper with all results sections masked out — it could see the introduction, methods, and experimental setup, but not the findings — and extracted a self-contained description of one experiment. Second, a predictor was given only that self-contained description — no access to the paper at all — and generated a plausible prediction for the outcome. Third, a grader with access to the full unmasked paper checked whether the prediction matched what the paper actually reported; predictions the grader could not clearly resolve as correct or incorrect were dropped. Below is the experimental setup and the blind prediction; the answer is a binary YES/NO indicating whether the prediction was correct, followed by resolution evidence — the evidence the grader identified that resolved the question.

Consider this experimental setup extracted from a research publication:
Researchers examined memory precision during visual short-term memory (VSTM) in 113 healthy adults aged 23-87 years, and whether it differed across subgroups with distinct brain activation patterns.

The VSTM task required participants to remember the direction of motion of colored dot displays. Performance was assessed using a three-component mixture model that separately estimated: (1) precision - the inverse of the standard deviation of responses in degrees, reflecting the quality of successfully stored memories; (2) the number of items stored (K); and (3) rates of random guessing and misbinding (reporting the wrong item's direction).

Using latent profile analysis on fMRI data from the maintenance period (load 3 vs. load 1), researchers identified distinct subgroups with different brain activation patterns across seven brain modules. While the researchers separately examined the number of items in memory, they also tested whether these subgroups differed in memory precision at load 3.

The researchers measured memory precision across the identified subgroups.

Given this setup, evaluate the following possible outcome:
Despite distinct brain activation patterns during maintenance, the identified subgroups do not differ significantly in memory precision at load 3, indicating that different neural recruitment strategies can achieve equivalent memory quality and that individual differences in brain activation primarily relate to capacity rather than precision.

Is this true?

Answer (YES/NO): NO